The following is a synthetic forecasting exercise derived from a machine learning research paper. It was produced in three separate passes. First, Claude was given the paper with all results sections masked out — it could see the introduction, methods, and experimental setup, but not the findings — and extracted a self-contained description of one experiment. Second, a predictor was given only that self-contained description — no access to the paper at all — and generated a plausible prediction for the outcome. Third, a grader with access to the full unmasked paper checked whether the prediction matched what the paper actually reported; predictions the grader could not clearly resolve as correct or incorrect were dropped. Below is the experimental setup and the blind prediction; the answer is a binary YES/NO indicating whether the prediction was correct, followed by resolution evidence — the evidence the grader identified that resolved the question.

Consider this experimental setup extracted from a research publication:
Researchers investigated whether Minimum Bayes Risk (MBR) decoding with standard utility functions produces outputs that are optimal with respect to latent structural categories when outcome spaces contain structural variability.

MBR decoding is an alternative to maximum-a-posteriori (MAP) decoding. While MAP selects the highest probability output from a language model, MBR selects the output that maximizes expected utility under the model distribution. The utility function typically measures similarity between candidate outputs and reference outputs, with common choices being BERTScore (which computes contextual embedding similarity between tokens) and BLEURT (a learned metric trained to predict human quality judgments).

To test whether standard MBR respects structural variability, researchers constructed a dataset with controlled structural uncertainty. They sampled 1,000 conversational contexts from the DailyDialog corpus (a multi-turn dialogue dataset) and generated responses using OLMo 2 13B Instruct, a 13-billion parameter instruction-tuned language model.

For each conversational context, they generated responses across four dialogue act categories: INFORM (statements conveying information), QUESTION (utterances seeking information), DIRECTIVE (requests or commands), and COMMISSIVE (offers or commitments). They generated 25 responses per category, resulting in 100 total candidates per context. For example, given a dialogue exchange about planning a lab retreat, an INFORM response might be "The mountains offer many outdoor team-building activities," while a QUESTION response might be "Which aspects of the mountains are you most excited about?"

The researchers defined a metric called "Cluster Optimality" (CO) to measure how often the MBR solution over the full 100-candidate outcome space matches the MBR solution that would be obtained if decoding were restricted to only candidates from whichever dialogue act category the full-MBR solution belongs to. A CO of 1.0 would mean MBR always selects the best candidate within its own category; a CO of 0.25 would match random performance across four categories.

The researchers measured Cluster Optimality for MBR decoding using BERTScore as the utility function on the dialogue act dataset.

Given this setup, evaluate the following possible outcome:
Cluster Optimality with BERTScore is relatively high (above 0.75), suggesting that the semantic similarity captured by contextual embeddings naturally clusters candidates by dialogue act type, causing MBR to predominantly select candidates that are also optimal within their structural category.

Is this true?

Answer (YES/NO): NO